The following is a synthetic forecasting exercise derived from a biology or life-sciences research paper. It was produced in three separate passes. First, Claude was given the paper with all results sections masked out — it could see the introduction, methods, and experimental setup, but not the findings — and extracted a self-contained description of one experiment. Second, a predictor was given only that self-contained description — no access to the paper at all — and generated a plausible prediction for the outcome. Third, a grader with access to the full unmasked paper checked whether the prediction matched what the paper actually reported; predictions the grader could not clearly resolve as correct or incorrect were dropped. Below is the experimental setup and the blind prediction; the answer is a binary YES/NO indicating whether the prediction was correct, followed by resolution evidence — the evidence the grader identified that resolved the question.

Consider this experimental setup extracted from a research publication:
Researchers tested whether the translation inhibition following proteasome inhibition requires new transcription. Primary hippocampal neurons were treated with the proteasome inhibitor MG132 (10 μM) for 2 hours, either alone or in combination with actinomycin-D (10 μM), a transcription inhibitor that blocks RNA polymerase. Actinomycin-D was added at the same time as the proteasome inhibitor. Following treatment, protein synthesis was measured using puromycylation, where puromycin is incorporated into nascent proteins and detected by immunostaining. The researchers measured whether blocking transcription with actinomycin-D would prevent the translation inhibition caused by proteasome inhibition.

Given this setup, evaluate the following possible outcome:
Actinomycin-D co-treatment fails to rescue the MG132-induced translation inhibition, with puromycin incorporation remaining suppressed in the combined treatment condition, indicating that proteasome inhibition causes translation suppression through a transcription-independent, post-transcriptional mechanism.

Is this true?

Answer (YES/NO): YES